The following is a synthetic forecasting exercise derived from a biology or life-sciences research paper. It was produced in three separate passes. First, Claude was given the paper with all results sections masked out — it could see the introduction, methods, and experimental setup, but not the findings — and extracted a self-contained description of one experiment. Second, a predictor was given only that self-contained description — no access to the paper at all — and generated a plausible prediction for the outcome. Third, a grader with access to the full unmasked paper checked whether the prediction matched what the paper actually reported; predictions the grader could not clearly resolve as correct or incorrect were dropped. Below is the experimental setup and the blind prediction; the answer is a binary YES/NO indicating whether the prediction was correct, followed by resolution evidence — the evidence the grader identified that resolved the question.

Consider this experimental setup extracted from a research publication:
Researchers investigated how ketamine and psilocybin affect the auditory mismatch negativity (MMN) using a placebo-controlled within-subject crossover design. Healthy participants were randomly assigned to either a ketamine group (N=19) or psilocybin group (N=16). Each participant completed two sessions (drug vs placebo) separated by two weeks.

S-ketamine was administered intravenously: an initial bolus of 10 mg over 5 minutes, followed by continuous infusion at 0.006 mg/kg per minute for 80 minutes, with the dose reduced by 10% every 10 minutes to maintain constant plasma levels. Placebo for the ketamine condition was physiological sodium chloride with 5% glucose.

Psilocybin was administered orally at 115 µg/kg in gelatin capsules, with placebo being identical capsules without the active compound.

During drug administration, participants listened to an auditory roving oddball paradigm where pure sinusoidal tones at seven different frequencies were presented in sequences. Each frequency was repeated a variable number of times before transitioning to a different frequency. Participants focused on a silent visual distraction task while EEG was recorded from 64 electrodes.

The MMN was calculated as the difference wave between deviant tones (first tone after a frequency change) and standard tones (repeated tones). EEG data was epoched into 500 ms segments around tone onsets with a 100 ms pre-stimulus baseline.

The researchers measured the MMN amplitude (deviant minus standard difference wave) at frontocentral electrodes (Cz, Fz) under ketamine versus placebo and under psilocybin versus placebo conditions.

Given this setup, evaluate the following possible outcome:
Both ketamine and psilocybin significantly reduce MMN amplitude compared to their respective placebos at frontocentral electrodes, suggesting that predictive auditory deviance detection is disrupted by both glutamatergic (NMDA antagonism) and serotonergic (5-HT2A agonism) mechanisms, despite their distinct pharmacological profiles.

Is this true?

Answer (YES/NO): NO